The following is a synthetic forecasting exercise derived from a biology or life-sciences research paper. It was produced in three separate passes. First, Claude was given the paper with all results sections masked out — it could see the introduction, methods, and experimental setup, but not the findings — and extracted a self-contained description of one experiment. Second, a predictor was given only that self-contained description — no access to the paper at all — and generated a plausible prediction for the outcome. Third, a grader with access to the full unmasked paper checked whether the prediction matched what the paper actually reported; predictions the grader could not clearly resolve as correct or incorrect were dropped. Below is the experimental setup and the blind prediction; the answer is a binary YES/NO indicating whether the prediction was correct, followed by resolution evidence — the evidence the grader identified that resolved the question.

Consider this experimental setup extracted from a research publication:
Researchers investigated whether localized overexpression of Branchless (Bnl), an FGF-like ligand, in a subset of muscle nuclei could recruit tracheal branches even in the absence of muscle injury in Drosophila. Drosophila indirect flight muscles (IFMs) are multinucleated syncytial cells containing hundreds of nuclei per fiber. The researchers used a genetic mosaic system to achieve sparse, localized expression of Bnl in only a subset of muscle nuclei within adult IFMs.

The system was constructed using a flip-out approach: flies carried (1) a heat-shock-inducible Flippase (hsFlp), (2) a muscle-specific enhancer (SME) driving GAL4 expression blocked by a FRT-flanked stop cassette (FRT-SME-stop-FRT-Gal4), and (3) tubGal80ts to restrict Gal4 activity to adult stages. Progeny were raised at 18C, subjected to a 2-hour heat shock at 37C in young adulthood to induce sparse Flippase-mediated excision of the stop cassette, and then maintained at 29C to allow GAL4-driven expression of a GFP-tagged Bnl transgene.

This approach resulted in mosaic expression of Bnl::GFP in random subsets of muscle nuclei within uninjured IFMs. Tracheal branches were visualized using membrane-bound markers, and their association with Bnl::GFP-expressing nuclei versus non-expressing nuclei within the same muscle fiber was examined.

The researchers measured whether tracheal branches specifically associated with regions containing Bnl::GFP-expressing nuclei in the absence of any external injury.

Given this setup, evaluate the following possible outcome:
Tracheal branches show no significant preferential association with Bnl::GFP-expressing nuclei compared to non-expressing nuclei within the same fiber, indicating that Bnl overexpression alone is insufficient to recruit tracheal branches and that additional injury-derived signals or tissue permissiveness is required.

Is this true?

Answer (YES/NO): NO